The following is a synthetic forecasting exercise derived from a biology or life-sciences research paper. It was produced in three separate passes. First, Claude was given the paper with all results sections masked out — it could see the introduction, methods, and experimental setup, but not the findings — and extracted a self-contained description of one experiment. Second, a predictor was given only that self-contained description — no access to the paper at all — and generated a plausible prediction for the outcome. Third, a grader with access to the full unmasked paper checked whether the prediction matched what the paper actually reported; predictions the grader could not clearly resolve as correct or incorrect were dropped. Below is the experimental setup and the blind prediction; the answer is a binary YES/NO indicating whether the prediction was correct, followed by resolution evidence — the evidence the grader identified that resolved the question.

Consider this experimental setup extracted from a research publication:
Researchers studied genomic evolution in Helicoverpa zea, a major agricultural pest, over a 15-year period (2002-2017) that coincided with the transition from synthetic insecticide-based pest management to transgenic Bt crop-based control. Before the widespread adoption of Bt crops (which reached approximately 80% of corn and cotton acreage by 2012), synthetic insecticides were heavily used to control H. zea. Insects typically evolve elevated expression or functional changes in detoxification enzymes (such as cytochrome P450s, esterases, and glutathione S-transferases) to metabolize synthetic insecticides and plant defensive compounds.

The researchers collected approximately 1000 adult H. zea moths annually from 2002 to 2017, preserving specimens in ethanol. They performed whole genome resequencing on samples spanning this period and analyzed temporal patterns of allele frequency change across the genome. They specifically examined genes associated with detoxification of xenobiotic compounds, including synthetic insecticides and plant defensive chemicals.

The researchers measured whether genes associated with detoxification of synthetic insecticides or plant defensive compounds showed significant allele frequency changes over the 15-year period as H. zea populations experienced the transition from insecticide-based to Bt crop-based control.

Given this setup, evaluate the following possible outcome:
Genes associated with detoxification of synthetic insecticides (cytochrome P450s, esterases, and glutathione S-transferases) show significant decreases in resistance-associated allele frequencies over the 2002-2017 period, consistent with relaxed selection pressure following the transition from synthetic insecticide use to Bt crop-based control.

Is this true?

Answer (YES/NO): NO